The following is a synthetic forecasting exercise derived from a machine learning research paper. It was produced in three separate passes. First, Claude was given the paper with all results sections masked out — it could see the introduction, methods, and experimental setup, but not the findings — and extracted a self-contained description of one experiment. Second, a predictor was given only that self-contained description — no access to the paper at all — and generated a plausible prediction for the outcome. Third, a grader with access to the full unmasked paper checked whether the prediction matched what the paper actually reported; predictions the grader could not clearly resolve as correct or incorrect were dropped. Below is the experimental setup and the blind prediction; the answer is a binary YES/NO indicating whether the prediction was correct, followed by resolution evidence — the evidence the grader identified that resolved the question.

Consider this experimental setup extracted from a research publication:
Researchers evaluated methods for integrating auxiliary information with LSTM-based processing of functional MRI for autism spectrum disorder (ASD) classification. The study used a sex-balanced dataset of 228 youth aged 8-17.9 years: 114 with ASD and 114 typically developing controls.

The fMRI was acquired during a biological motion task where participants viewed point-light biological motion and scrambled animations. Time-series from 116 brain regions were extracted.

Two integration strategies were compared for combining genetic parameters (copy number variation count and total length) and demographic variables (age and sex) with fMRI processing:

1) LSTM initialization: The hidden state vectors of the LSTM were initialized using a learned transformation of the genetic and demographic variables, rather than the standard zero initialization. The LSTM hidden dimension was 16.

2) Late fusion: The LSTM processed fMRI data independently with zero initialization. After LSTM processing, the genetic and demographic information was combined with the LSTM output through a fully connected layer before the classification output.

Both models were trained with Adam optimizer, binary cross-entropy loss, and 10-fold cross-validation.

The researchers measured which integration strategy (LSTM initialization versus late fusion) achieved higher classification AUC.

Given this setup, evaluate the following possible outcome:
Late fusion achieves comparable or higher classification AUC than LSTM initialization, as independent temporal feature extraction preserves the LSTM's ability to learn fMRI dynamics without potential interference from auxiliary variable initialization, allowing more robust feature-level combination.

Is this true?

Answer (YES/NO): YES